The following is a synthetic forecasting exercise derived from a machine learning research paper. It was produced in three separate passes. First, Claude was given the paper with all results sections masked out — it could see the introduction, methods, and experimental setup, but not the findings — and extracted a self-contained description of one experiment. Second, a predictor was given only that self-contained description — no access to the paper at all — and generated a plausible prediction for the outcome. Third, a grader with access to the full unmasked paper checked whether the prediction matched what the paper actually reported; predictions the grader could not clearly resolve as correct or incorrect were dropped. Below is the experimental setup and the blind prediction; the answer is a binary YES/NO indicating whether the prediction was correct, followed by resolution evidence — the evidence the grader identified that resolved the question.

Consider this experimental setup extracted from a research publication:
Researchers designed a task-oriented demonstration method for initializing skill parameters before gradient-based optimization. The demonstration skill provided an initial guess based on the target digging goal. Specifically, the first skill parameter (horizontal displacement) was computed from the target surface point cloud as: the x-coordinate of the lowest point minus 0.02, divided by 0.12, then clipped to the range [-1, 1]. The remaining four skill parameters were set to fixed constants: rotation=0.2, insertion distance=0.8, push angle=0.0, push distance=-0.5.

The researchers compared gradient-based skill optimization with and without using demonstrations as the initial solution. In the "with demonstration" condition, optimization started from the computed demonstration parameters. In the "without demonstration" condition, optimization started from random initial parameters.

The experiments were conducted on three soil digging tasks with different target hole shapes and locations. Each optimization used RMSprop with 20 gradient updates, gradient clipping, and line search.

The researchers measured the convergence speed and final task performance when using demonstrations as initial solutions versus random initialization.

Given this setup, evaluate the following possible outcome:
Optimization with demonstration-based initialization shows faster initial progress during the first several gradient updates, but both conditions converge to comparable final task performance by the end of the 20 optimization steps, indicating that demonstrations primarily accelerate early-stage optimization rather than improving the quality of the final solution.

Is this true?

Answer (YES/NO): NO